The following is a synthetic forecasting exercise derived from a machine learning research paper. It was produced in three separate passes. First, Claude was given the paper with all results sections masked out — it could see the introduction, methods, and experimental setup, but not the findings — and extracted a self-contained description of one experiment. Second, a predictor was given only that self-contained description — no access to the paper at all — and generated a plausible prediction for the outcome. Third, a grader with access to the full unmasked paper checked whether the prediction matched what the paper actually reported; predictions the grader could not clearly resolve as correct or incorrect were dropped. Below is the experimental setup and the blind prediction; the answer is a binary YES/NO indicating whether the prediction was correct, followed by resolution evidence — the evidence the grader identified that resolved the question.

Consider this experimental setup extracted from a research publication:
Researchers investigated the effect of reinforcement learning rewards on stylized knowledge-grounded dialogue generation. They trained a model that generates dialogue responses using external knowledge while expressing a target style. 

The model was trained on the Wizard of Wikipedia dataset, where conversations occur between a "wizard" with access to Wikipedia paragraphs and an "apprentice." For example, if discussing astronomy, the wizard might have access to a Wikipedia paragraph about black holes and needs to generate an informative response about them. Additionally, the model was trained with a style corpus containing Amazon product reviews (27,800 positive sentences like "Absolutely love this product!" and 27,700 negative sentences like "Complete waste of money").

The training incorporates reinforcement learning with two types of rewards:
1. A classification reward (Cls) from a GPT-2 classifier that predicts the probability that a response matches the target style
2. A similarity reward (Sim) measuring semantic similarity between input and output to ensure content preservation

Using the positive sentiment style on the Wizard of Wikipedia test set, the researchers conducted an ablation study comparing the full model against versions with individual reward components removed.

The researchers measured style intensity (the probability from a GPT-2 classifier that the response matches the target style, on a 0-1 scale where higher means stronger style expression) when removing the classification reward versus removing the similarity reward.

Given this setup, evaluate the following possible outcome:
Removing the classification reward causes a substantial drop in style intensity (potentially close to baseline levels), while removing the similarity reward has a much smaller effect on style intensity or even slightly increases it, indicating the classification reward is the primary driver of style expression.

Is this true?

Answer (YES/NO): YES